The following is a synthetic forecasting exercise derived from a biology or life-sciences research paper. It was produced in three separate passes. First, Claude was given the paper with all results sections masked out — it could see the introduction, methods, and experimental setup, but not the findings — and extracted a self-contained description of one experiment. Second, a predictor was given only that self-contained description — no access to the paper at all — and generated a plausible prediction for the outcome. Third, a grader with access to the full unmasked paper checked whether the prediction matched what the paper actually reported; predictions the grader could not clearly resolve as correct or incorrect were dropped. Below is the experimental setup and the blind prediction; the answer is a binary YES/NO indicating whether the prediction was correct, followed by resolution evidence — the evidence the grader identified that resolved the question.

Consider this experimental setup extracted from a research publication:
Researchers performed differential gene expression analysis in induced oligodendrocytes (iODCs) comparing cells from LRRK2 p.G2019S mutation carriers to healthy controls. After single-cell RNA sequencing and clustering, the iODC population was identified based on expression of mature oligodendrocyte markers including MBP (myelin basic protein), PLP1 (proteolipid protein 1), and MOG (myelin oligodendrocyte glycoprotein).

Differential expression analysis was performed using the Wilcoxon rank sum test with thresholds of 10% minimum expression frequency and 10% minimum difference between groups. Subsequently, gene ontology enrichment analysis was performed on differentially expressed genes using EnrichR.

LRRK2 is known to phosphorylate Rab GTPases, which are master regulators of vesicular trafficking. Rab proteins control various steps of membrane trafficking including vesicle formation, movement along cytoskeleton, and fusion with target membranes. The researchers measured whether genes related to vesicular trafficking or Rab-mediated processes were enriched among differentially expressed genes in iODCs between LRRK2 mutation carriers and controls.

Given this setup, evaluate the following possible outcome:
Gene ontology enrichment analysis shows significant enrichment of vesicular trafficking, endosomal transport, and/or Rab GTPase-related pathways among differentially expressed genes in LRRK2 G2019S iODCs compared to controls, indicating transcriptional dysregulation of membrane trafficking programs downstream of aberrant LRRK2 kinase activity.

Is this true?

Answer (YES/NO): NO